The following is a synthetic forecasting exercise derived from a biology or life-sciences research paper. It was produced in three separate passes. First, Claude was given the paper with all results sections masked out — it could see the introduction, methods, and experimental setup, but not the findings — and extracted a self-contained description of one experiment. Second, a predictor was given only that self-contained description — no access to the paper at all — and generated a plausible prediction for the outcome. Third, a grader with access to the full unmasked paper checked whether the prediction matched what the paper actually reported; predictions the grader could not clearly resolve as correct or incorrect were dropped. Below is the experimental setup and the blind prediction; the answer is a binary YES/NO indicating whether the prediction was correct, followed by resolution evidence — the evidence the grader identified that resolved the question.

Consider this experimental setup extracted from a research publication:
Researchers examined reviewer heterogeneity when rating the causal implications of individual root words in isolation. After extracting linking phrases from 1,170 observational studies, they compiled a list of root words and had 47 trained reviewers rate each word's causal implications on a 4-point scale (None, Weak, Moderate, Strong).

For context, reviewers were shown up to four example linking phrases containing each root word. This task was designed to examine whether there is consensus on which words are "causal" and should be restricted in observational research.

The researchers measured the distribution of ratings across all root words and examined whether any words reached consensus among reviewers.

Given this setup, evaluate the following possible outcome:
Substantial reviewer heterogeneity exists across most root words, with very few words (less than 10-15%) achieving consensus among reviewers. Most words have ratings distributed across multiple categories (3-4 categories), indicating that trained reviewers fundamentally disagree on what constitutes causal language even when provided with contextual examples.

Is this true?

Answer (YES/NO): YES